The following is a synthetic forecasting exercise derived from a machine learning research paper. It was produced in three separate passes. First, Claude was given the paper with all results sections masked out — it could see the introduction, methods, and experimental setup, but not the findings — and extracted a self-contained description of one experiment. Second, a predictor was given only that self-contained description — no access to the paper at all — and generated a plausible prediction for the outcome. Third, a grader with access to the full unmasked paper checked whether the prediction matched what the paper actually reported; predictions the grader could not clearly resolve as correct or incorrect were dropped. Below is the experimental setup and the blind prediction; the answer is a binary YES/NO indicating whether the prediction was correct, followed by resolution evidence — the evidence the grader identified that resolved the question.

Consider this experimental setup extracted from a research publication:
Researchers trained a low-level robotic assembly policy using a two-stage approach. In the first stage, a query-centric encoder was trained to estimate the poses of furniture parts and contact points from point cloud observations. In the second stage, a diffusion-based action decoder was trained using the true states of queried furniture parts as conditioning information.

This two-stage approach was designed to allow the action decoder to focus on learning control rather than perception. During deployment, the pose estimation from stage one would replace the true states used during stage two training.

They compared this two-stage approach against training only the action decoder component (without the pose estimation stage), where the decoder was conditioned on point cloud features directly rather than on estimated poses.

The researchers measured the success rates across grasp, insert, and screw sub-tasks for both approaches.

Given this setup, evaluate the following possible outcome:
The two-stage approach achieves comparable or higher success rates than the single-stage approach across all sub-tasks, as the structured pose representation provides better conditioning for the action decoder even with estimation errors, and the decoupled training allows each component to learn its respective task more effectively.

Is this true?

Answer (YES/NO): YES